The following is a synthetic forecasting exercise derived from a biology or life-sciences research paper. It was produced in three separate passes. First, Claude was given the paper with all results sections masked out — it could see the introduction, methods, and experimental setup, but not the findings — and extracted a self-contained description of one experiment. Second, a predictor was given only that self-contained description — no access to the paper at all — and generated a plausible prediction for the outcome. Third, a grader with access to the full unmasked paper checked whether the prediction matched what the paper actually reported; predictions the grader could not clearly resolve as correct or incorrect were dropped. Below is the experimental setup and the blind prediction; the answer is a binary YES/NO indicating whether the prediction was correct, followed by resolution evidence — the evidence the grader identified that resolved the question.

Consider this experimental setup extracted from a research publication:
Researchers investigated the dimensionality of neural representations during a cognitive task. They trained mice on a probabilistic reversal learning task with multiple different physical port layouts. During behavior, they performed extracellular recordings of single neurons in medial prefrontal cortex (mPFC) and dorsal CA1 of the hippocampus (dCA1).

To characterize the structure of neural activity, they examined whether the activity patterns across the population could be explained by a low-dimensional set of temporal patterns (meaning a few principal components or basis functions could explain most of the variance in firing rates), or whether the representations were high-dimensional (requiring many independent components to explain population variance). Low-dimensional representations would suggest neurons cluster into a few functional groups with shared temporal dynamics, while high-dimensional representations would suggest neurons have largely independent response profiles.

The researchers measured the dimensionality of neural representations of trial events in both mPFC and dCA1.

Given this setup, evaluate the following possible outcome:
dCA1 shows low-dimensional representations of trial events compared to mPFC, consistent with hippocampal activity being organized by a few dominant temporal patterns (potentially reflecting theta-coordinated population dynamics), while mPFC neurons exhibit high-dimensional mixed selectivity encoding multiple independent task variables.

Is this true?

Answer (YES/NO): NO